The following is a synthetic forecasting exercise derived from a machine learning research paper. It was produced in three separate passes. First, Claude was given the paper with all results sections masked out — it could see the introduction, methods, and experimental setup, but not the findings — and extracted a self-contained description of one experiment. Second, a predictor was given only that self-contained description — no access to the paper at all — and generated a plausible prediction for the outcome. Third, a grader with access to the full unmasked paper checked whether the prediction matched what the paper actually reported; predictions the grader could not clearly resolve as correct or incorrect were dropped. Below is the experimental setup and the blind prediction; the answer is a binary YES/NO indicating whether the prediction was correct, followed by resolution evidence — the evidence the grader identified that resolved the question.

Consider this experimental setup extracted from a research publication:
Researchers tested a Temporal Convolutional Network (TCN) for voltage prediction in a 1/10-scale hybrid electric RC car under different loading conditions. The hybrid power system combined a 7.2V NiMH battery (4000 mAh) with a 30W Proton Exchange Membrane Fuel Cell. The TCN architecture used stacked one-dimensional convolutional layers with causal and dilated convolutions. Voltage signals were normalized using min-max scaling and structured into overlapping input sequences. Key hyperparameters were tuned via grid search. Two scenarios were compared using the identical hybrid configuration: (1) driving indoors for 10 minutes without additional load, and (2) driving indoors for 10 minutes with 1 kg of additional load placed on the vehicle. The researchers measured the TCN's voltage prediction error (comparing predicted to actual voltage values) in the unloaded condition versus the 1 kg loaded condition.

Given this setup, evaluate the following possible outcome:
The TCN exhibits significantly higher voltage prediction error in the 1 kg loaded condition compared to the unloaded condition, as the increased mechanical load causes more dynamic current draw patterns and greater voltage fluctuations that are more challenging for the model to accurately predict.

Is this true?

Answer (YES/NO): NO